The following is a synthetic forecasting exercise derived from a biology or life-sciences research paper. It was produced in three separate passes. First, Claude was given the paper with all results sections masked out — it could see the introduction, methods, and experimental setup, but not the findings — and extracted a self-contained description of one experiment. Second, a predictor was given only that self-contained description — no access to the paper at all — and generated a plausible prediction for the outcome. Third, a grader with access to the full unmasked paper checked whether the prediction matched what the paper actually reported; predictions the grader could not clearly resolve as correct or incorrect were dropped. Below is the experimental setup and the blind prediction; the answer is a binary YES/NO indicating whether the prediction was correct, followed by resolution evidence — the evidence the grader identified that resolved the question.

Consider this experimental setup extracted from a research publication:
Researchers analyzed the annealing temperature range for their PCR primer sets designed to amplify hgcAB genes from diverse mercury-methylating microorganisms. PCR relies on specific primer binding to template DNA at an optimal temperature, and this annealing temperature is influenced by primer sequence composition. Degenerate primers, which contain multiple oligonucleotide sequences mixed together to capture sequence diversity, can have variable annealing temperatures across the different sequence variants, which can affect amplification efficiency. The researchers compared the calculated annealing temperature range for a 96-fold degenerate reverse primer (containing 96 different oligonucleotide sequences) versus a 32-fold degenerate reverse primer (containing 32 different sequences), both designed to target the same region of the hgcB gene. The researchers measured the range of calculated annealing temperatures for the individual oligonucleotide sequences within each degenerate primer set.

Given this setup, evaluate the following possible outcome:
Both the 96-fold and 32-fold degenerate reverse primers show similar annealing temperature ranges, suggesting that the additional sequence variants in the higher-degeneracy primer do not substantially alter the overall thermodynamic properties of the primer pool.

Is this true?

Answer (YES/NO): NO